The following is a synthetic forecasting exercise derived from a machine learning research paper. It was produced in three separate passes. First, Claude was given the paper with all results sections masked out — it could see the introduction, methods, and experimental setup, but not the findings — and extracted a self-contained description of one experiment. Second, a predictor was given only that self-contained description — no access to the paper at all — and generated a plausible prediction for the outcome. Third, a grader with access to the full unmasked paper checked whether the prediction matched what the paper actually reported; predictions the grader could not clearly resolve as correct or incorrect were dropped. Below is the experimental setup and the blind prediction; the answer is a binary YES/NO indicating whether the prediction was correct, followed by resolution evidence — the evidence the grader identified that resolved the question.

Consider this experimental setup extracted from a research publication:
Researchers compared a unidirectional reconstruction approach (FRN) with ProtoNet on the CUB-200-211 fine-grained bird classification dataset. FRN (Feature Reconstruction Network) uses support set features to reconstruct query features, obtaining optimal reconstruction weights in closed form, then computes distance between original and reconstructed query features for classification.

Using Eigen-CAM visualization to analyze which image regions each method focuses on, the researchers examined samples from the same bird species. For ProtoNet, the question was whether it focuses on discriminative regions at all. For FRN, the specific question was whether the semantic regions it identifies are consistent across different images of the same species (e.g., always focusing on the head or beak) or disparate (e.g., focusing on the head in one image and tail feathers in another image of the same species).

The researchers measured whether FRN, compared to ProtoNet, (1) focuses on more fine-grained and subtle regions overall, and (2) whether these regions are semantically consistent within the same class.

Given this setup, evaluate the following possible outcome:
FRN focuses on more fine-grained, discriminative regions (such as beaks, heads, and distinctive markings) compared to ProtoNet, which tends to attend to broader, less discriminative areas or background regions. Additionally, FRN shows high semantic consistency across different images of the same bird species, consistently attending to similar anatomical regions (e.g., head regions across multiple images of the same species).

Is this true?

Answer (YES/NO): NO